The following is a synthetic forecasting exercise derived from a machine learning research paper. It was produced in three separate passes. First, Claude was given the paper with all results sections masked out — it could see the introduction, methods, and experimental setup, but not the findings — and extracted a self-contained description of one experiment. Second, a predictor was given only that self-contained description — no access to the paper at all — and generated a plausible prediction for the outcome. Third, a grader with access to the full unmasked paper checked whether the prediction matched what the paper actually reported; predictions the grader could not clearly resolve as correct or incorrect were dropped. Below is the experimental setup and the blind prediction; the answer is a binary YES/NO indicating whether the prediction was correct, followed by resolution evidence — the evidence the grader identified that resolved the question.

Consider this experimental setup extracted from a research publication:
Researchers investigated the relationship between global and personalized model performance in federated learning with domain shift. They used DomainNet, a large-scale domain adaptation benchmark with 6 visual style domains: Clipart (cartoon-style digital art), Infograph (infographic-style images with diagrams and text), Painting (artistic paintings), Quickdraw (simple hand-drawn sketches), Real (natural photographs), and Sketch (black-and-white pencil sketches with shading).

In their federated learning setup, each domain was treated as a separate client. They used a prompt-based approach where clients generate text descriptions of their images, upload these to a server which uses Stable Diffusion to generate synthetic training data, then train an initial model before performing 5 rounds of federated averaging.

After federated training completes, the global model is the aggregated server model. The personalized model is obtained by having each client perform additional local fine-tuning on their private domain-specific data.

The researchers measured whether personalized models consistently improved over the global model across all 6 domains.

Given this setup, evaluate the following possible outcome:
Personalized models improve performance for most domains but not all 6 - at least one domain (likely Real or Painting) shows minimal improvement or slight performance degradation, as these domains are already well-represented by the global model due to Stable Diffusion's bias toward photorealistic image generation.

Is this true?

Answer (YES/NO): NO